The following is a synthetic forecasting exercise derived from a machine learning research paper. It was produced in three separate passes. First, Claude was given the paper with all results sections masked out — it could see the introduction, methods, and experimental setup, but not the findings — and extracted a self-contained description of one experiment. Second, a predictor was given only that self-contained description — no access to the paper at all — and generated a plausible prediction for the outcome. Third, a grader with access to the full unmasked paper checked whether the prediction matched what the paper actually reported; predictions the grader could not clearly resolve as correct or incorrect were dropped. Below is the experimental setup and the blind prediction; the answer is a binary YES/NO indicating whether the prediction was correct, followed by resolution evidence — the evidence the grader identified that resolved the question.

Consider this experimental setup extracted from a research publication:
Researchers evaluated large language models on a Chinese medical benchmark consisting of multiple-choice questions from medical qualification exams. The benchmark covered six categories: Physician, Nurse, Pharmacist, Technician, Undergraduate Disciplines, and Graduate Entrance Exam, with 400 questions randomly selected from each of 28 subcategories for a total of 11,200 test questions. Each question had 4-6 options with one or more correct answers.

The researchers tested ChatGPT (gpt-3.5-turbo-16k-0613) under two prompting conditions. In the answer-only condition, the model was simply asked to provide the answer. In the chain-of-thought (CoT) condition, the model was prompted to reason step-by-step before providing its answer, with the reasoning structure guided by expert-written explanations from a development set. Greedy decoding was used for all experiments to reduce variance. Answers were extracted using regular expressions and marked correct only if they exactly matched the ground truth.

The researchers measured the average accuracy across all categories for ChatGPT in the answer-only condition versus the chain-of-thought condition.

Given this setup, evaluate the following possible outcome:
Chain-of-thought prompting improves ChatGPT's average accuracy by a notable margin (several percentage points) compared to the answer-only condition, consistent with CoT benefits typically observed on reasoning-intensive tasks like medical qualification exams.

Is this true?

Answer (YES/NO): NO